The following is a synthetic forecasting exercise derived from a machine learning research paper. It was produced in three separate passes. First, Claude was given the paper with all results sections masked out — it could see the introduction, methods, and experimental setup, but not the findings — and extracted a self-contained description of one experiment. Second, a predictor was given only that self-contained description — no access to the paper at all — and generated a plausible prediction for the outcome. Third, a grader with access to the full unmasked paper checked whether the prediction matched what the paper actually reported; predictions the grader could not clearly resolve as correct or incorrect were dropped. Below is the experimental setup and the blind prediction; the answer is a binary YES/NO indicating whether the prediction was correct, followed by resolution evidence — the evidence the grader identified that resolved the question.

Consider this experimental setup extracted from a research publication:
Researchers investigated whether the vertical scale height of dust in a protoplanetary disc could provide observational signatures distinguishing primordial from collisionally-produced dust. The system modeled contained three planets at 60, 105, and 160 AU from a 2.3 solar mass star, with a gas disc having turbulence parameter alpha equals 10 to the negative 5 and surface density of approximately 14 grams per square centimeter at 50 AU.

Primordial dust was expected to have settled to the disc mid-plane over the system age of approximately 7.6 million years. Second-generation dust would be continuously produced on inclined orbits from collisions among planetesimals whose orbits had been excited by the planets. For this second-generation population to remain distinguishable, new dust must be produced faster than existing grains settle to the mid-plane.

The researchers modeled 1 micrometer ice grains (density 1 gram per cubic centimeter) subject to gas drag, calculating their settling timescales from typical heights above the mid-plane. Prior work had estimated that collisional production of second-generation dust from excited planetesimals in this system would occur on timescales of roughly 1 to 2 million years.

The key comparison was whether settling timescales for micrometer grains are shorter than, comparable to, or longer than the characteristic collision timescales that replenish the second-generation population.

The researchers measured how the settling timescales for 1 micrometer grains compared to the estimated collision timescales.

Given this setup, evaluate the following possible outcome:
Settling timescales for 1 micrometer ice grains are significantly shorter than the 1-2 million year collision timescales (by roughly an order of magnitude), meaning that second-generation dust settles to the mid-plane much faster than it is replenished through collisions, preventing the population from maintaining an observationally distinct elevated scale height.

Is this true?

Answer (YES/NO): NO